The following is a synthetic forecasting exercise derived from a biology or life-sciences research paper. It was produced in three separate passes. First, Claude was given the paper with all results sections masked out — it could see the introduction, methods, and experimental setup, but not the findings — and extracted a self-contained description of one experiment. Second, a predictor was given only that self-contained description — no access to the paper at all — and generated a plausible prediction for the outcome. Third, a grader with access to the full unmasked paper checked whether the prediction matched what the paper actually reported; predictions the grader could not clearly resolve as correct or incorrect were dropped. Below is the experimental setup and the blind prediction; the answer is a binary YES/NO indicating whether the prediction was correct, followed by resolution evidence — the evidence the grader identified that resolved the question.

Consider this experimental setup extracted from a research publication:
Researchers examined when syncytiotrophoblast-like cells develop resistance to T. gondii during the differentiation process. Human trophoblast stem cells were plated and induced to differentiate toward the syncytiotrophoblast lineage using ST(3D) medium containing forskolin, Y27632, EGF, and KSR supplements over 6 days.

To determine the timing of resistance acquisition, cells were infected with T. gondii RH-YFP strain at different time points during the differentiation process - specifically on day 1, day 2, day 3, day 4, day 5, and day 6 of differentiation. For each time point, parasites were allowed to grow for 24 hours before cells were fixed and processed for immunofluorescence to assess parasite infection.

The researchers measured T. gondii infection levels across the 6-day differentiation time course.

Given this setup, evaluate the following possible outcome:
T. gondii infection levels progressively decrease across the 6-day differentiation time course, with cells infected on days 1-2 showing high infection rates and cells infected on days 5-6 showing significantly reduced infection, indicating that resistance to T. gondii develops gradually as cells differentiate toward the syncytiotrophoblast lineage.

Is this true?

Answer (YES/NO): NO